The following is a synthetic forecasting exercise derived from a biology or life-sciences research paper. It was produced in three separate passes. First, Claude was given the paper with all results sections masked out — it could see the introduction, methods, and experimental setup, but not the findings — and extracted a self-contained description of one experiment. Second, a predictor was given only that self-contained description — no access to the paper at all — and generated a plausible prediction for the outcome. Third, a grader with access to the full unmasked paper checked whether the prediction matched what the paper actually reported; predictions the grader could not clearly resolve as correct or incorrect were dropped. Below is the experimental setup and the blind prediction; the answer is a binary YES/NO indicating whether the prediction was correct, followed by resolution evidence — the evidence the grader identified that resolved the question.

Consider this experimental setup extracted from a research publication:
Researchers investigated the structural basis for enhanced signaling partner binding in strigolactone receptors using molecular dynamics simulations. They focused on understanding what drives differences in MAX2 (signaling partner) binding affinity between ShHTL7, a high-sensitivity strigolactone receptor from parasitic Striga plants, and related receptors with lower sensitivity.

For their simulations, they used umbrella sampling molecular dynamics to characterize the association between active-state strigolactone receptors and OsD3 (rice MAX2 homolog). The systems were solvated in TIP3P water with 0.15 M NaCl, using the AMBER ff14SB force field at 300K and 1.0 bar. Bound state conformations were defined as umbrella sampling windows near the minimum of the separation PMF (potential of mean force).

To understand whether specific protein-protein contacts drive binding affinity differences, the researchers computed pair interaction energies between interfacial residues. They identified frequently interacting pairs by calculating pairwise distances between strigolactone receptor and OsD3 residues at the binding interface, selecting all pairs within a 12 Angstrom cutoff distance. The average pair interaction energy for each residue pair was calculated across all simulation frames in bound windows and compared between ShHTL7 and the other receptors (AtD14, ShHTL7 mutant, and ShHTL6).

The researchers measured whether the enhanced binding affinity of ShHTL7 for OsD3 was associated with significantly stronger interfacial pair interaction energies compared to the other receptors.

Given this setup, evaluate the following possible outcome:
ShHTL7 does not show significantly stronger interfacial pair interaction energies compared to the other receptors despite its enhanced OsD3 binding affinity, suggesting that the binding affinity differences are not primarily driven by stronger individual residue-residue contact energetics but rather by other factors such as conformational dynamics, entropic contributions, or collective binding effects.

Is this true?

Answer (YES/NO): YES